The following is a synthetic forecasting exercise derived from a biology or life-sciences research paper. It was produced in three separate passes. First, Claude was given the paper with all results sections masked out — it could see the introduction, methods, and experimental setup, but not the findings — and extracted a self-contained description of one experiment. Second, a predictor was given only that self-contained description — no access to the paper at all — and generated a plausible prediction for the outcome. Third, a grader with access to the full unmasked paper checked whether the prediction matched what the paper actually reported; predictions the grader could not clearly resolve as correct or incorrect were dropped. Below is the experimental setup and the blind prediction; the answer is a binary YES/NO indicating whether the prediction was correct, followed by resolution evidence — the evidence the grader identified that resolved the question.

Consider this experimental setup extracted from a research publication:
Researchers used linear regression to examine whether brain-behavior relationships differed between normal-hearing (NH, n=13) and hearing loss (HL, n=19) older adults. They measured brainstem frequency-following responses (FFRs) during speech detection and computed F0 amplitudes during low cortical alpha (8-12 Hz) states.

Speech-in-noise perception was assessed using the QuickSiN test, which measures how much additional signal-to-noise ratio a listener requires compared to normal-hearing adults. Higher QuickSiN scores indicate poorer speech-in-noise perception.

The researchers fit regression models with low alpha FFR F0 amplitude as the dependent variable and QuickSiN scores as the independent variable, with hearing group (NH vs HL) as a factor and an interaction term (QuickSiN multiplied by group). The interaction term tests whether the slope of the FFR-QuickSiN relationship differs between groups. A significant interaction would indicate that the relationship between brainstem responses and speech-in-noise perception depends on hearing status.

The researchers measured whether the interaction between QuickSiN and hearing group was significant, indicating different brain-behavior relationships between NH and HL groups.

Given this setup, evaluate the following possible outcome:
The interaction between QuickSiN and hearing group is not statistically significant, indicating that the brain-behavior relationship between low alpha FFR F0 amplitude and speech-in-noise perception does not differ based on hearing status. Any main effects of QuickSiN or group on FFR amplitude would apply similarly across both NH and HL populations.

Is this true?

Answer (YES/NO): YES